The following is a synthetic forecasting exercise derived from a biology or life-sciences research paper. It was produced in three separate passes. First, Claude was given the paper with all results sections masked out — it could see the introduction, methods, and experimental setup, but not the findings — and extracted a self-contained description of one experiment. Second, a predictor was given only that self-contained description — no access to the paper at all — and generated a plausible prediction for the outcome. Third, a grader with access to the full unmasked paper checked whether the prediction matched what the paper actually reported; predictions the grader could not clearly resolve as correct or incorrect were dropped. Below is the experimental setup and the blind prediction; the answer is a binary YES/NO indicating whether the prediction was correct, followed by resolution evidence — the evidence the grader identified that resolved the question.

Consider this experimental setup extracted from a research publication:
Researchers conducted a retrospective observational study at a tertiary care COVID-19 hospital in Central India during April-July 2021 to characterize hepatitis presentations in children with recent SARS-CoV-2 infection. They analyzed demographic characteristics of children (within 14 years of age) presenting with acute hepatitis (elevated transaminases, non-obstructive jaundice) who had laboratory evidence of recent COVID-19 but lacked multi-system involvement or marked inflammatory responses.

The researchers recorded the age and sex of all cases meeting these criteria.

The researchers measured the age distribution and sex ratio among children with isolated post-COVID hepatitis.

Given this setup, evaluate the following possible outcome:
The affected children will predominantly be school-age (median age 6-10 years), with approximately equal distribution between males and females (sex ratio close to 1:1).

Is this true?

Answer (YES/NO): NO